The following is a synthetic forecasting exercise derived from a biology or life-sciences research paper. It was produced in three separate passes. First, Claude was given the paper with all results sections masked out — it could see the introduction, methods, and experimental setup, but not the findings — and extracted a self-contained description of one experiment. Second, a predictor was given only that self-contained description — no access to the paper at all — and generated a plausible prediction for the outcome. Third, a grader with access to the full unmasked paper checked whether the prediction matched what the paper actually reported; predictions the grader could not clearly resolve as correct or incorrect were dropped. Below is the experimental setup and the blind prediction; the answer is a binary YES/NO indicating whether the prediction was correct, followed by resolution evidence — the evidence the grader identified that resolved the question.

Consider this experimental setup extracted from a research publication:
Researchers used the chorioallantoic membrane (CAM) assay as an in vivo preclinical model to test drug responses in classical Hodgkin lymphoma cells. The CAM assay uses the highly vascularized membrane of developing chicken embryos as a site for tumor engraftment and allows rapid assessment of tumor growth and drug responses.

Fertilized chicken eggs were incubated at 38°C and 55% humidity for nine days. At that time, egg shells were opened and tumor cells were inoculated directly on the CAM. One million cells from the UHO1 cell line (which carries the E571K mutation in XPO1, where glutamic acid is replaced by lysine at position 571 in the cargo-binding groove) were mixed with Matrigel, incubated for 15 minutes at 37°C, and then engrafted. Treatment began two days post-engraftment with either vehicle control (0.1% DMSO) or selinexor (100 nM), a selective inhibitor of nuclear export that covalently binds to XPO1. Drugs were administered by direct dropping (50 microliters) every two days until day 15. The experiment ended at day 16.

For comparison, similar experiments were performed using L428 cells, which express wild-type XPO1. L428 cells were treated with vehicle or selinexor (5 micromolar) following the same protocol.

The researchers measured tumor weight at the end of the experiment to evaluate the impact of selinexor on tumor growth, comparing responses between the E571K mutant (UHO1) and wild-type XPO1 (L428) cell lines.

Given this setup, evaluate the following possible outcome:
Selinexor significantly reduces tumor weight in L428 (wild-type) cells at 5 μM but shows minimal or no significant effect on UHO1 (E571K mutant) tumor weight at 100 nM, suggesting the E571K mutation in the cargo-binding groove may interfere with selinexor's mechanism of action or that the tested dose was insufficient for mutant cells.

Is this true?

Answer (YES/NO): NO